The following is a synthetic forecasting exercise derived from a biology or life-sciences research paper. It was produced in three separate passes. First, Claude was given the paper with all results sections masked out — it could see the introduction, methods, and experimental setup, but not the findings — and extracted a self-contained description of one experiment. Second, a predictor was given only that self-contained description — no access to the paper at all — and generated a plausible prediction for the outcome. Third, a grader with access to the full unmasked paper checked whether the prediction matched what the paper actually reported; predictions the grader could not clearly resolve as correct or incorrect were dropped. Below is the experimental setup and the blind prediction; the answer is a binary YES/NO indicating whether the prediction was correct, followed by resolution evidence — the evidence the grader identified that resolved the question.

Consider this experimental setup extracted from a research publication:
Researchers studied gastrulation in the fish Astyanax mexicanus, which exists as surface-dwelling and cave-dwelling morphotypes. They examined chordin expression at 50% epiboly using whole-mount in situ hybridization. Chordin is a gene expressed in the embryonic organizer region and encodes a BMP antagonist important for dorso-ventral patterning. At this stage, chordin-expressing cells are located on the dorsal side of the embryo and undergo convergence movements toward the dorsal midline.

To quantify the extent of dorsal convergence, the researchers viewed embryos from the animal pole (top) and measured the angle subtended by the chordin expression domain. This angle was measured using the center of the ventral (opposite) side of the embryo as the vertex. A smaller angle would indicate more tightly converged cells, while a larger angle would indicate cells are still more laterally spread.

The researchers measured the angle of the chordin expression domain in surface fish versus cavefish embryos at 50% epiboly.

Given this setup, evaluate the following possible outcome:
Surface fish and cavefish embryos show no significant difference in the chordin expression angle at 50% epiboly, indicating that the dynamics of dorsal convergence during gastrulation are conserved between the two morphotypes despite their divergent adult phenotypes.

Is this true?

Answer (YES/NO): NO